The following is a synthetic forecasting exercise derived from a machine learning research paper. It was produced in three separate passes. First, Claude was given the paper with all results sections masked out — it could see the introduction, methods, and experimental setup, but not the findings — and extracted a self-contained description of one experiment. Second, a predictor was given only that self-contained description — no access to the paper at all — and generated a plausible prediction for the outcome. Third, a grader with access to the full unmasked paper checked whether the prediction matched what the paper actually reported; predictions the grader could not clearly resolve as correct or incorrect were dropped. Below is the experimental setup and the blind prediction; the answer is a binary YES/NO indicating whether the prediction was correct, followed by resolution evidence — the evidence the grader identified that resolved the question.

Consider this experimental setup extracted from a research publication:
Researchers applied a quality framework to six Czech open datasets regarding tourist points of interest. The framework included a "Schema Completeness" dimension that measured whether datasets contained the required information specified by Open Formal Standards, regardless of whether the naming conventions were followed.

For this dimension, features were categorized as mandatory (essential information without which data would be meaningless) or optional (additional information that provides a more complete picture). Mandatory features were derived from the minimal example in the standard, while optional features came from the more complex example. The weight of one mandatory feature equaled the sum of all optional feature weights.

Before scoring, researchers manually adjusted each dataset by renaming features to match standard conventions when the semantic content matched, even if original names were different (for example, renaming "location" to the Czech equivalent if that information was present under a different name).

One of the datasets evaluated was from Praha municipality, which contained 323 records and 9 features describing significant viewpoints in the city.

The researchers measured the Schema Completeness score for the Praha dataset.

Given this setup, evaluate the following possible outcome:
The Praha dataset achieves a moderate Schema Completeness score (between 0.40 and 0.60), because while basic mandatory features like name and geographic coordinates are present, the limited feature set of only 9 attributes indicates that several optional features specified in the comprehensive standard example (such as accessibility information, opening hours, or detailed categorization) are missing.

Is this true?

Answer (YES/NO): NO